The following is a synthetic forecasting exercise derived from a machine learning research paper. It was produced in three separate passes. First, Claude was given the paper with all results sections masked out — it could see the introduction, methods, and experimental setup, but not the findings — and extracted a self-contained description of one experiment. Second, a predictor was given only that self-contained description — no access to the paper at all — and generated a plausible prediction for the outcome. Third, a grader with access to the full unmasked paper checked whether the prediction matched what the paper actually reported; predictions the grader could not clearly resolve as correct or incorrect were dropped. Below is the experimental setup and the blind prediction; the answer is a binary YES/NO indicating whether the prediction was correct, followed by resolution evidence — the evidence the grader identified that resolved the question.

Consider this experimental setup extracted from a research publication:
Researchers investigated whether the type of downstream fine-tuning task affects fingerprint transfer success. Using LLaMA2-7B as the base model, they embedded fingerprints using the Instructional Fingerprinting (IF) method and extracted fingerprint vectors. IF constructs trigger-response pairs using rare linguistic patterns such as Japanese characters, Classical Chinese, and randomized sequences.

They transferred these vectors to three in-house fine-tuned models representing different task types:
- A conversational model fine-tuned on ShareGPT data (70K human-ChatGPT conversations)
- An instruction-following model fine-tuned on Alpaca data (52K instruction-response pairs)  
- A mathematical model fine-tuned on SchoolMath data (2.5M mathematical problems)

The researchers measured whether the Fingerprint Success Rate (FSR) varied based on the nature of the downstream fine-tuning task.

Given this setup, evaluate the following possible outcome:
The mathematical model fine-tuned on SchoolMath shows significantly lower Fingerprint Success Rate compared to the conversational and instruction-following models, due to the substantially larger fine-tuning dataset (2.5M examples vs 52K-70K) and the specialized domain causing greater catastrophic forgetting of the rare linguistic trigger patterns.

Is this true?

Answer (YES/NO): NO